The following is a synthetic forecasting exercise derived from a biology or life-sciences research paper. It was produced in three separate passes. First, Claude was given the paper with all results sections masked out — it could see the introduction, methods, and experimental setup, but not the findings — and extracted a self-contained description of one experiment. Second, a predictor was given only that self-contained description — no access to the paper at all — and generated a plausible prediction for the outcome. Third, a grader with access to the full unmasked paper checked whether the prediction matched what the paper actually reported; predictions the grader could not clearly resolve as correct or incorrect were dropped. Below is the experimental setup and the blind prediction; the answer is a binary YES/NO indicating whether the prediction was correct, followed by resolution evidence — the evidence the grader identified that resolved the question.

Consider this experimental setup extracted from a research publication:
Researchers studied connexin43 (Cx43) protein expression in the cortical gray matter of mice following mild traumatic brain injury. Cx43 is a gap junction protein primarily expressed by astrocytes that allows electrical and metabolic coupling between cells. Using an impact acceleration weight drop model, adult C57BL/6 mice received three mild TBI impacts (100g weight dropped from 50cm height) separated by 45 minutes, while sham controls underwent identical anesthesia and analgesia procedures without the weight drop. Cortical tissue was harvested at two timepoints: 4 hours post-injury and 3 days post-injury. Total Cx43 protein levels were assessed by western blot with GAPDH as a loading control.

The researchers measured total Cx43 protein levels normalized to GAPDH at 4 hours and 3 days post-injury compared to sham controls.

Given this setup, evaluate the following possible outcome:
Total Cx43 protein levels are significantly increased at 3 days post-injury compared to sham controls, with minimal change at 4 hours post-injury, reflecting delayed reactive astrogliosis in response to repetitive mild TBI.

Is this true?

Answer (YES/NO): YES